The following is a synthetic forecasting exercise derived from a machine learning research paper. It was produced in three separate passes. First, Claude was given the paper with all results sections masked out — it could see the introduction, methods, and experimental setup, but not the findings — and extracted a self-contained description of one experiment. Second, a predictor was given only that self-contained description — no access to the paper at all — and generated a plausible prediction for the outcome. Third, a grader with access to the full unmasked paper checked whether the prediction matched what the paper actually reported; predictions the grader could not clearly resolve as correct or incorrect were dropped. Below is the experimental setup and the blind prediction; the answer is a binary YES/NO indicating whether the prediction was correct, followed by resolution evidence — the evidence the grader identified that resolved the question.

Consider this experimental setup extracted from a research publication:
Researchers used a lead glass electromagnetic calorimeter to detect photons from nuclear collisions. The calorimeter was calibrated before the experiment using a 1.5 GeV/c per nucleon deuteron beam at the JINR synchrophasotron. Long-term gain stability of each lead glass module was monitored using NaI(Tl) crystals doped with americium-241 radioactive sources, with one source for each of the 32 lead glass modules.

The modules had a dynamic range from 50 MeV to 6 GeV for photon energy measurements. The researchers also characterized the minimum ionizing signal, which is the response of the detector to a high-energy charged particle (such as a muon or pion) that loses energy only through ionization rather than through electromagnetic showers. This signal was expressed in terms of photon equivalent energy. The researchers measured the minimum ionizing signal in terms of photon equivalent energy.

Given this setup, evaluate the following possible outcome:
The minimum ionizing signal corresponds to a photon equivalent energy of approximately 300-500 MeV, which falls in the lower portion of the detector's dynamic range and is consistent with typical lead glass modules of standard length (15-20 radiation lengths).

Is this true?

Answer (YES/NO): YES